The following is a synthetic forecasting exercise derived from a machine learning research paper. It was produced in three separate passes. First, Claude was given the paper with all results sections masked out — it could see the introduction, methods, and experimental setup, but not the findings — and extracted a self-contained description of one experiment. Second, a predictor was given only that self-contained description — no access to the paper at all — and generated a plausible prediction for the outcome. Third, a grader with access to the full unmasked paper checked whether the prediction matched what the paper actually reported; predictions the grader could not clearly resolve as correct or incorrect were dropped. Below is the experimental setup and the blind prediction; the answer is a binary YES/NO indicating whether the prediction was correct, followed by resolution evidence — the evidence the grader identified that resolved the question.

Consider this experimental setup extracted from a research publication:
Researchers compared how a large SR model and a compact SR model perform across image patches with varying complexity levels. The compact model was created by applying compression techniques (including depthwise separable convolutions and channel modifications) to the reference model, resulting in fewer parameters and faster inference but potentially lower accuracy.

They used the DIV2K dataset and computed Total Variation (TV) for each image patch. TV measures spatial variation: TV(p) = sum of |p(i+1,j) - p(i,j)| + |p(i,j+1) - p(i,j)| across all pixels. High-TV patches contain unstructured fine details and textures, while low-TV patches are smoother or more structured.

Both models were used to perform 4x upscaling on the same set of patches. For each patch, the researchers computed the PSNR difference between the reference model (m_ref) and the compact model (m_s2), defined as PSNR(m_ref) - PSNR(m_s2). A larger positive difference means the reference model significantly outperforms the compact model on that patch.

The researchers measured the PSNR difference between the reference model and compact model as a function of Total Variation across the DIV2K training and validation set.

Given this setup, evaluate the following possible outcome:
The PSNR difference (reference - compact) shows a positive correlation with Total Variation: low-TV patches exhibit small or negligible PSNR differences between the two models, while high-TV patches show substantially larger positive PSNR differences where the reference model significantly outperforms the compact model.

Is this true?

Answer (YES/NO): NO